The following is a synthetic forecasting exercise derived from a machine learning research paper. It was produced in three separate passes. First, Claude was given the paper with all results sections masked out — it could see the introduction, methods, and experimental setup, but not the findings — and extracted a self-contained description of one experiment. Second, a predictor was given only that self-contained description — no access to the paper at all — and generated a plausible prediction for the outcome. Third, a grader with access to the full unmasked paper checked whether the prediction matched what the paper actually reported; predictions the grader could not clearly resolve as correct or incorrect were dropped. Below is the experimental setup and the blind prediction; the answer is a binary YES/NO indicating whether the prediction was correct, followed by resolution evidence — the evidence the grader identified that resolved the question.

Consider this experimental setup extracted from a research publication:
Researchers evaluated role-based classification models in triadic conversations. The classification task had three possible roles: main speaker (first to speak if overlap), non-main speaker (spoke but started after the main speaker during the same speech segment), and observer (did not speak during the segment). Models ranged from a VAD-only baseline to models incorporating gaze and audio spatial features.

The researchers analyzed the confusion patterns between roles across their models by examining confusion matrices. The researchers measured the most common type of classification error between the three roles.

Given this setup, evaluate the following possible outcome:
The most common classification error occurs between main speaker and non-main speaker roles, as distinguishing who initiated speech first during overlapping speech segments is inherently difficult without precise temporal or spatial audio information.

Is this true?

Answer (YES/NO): YES